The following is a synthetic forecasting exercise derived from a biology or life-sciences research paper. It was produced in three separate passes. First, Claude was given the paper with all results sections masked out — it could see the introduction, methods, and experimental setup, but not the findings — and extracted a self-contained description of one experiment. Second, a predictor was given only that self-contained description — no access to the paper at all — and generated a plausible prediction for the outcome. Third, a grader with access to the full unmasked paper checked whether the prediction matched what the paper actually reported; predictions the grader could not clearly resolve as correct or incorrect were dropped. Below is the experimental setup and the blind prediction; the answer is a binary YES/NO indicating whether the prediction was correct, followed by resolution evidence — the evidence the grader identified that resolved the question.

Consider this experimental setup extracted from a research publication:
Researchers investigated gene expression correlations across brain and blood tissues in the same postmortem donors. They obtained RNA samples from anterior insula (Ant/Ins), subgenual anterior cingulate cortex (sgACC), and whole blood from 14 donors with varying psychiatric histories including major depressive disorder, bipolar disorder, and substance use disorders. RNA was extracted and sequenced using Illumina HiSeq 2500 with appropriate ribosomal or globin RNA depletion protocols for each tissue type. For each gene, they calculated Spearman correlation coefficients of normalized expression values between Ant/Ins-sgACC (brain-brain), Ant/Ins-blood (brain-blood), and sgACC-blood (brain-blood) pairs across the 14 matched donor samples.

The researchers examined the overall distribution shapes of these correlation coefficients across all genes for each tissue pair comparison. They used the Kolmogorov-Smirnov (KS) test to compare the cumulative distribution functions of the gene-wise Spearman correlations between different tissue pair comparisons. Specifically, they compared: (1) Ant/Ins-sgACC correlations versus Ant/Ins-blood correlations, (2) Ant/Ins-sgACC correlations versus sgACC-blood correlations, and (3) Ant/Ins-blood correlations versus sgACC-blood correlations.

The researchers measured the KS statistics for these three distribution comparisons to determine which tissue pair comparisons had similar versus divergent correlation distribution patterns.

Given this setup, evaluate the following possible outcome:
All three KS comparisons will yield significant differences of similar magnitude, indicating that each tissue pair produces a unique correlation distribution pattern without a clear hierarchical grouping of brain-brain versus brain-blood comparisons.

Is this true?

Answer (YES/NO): NO